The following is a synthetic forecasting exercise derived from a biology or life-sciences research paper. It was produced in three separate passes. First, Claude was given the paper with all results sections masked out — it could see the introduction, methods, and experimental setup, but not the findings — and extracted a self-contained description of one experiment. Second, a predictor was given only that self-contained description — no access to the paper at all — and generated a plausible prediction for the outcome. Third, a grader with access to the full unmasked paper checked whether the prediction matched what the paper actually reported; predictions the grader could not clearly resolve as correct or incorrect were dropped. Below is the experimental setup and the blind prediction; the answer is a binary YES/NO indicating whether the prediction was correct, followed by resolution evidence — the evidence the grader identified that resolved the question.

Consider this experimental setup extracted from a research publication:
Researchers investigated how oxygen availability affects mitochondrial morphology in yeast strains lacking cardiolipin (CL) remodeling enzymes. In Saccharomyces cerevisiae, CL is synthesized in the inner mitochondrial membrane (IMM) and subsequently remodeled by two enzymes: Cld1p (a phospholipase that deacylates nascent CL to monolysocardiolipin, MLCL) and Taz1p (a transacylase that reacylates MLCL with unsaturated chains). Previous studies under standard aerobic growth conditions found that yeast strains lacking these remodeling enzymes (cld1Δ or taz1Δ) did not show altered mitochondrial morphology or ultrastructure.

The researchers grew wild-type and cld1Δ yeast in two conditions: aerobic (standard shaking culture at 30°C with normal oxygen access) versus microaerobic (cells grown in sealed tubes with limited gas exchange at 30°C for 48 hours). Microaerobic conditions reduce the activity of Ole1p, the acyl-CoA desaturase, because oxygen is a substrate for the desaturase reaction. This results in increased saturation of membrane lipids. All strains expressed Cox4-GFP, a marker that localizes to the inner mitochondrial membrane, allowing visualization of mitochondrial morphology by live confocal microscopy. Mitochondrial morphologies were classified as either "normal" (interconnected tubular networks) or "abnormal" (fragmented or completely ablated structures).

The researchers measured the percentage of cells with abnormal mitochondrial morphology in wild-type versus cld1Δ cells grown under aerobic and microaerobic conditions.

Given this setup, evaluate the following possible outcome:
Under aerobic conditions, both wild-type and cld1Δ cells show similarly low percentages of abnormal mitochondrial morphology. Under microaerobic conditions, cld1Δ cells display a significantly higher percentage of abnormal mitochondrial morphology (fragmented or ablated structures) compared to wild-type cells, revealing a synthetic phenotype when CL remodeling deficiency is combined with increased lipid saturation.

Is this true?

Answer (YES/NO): YES